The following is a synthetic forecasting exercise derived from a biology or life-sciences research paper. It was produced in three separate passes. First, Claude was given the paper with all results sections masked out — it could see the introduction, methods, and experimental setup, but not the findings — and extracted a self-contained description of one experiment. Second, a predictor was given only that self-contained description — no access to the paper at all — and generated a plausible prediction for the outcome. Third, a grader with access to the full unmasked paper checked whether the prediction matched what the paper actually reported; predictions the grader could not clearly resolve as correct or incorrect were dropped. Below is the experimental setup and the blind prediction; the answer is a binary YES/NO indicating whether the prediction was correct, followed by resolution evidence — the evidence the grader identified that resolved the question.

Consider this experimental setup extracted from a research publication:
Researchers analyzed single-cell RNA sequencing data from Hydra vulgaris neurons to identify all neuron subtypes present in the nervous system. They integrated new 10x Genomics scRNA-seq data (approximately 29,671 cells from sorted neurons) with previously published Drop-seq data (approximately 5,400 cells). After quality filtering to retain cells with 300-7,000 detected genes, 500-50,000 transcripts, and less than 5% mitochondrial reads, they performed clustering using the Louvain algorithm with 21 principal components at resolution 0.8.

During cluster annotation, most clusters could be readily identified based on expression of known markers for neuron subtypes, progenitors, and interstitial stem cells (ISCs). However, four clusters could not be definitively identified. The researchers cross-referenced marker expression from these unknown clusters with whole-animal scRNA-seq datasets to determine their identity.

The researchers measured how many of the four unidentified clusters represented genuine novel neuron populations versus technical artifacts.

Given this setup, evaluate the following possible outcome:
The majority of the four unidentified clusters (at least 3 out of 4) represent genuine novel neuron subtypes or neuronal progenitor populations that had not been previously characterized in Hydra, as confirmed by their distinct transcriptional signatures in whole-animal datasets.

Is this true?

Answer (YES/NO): YES